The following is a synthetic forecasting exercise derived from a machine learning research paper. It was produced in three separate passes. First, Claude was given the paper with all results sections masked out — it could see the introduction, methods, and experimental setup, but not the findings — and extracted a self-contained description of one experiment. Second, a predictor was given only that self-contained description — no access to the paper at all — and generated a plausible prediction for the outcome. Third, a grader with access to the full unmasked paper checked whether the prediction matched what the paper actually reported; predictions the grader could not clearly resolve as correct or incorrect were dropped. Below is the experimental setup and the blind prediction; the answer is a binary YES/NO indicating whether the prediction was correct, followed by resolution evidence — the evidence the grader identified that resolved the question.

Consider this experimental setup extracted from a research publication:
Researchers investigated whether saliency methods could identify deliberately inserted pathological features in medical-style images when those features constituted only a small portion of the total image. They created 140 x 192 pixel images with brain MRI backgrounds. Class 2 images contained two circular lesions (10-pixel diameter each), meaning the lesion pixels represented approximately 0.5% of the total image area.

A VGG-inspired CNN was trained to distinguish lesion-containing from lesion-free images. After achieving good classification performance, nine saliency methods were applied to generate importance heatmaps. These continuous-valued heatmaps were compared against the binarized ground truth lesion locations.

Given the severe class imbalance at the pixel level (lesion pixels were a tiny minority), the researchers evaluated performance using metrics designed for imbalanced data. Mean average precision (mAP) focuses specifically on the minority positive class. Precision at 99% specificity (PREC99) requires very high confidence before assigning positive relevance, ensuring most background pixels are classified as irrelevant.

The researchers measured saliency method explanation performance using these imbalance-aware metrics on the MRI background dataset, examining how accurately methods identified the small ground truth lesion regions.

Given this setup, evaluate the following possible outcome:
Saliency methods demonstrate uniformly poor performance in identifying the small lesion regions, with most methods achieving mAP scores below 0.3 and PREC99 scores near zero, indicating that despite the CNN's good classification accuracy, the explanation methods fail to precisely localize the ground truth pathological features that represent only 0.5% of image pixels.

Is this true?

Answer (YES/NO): NO